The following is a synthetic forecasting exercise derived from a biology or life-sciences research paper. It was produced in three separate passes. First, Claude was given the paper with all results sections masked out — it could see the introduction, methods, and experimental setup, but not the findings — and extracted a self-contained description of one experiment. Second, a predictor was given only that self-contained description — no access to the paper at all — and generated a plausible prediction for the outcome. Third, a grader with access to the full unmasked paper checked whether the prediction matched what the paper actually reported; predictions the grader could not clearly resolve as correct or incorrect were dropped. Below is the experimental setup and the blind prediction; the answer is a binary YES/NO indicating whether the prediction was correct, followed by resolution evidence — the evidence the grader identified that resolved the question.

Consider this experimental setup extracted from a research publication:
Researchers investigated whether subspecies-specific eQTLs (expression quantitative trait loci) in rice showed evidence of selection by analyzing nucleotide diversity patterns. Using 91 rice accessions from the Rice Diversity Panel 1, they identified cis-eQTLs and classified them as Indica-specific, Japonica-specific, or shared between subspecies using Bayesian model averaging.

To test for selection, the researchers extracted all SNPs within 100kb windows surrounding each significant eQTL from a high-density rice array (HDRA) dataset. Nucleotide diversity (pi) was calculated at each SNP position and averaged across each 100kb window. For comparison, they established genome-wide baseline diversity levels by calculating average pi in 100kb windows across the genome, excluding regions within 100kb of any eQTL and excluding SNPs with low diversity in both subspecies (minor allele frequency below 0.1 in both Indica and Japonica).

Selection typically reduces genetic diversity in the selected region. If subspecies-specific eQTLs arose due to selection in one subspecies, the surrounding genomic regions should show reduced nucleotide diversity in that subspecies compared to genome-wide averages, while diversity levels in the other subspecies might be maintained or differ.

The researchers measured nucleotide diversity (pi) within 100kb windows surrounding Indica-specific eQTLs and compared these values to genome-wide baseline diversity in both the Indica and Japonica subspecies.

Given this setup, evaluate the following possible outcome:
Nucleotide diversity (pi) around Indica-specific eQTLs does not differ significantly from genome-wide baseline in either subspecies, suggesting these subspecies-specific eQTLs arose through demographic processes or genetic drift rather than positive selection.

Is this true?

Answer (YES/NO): NO